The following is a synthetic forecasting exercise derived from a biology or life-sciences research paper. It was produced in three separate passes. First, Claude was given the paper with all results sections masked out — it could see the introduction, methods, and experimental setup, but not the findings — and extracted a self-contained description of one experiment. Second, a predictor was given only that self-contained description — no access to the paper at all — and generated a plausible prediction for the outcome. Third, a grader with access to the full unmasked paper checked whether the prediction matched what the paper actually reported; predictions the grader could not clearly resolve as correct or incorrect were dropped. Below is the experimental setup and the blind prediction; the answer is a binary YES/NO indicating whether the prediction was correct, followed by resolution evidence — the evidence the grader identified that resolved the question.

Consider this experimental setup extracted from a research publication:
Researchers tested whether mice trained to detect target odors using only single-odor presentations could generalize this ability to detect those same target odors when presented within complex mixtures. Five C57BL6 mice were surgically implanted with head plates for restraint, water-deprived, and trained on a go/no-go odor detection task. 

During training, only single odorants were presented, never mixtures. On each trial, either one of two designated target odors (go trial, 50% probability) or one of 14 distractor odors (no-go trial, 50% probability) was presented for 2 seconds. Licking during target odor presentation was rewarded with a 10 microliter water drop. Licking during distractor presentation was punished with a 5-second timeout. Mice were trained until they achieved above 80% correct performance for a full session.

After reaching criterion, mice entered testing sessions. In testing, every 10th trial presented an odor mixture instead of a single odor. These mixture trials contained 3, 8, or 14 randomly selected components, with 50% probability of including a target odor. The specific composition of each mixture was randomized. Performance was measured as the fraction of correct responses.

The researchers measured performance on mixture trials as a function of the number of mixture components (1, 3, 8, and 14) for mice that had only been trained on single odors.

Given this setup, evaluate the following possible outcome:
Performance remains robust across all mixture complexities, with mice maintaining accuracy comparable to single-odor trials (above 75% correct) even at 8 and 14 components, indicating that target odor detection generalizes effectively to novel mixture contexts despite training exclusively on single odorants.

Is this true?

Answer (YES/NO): NO